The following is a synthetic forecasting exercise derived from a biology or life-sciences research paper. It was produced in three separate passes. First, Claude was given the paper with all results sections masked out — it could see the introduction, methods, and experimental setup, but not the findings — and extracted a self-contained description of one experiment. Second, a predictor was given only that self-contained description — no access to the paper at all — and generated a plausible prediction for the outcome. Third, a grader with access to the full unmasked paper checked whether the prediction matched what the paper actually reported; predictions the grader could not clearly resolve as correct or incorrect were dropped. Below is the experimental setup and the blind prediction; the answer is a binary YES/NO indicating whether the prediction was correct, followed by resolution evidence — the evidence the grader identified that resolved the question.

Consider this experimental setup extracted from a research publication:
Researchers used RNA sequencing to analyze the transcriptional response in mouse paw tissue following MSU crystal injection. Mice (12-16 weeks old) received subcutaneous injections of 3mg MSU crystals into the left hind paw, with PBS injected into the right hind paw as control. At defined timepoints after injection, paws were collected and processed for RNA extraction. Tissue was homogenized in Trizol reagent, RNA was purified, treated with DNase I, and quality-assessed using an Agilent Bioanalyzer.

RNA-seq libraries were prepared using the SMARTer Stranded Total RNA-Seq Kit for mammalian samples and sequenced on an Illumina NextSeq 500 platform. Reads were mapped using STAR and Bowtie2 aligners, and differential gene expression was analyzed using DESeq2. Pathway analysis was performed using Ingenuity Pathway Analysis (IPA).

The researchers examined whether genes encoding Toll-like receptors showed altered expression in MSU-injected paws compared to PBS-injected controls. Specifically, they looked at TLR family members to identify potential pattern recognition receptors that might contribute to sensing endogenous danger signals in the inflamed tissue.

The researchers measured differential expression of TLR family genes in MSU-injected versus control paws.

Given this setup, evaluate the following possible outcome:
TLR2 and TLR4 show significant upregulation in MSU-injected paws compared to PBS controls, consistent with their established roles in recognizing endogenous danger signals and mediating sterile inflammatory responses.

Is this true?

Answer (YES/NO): NO